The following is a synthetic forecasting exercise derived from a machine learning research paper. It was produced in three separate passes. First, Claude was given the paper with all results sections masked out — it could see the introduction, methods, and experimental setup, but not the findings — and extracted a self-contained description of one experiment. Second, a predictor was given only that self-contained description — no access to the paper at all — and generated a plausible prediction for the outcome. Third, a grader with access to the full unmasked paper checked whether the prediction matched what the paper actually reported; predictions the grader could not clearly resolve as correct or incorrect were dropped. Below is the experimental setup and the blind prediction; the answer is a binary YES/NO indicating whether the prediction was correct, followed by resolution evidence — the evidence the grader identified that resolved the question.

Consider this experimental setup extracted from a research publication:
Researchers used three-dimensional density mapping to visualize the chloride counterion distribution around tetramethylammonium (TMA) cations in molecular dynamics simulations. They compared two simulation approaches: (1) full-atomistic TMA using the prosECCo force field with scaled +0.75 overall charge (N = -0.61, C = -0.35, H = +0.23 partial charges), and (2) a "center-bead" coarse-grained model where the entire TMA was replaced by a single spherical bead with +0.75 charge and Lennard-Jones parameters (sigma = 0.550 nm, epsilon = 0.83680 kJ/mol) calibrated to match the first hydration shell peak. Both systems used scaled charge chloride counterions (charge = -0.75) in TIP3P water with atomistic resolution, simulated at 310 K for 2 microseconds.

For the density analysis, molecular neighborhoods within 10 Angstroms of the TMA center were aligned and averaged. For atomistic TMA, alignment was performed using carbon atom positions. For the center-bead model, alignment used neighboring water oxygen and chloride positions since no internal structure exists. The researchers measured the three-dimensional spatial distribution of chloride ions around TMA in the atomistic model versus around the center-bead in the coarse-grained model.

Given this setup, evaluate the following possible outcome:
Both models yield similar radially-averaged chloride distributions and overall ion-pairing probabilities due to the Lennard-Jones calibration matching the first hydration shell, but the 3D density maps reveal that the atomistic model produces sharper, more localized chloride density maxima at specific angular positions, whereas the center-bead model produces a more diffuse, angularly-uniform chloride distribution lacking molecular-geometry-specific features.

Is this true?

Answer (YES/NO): NO